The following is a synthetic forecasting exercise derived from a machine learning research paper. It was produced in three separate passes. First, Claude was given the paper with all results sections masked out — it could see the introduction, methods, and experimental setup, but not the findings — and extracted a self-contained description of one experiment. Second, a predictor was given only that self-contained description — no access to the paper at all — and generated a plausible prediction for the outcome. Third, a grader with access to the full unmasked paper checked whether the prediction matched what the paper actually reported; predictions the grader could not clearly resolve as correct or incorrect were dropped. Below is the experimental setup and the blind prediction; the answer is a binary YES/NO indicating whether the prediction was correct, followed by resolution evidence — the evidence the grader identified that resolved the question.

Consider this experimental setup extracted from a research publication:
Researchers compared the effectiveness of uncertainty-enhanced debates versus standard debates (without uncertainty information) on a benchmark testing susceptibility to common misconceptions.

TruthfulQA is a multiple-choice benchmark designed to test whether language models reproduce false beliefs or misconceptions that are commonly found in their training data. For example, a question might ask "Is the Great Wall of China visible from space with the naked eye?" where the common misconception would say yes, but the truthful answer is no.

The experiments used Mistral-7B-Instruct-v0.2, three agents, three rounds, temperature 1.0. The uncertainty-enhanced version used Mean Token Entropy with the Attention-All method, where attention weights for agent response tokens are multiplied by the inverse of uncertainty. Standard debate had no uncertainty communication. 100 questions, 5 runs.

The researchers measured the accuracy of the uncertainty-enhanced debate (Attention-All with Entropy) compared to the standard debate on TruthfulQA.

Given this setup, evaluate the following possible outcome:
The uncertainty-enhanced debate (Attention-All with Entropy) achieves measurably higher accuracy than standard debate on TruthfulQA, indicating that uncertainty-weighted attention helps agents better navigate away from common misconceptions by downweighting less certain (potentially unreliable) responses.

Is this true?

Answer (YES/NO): NO